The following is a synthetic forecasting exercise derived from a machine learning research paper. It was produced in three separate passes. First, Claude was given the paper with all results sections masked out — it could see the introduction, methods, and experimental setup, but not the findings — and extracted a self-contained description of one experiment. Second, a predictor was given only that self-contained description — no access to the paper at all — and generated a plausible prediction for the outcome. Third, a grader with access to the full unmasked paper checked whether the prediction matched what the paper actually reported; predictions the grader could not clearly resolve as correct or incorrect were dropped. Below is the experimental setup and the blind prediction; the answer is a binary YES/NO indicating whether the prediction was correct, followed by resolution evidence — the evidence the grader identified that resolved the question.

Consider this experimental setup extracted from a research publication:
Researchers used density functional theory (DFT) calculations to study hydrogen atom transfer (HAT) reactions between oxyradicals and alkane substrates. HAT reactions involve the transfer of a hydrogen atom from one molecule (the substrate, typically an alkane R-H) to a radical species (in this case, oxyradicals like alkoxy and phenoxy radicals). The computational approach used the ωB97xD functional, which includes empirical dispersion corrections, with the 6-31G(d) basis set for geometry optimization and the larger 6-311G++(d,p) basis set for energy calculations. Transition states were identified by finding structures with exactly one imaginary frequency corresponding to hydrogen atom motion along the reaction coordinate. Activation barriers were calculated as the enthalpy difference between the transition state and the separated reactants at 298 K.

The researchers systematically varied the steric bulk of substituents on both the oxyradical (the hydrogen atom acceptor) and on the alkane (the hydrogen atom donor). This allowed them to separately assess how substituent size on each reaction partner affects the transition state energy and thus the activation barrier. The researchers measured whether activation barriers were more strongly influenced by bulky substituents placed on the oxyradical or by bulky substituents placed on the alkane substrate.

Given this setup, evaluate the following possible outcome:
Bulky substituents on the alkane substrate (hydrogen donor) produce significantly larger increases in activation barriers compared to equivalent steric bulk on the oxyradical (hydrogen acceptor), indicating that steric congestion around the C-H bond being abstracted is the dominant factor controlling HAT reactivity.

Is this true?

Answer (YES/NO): NO